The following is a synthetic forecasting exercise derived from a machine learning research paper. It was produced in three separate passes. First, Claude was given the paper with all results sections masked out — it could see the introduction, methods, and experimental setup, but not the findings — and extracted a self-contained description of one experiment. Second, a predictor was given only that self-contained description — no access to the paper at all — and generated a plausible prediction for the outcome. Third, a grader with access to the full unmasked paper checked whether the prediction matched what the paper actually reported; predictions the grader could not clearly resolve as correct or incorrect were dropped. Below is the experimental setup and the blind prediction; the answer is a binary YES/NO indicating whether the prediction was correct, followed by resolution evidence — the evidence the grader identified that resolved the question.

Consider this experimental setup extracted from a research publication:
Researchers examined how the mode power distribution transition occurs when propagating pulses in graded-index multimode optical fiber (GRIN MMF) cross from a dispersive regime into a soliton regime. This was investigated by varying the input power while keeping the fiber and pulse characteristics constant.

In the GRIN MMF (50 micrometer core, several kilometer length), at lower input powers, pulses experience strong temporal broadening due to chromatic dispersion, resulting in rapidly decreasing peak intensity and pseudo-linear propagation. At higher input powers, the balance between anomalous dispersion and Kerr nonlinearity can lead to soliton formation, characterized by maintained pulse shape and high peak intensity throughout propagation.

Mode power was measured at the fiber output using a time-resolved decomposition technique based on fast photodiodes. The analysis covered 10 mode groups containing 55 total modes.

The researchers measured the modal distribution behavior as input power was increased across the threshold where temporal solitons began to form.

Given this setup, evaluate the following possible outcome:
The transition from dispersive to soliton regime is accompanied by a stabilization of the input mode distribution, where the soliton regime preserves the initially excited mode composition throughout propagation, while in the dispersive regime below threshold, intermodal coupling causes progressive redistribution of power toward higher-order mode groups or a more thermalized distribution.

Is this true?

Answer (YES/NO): NO